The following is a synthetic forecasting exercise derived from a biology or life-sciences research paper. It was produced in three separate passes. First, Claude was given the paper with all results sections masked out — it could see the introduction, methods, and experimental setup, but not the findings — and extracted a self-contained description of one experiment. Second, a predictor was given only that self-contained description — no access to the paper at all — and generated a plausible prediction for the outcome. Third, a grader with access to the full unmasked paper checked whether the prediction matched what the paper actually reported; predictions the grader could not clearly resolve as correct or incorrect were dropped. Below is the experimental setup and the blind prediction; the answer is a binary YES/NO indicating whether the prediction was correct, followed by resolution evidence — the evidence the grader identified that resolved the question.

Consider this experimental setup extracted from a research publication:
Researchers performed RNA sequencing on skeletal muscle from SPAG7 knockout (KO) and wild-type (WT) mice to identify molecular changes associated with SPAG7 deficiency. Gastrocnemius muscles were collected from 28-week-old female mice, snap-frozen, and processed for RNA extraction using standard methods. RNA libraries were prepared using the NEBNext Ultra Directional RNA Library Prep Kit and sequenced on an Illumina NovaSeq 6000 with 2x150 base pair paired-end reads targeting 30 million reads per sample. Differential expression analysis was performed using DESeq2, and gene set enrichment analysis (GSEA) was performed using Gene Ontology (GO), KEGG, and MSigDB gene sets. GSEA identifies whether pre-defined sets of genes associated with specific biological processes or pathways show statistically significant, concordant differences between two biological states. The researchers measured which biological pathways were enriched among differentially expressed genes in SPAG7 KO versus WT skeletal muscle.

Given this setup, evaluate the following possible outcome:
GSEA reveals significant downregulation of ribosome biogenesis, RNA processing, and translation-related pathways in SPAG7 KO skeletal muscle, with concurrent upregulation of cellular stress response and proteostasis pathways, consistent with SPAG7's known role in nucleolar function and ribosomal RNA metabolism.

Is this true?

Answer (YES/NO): NO